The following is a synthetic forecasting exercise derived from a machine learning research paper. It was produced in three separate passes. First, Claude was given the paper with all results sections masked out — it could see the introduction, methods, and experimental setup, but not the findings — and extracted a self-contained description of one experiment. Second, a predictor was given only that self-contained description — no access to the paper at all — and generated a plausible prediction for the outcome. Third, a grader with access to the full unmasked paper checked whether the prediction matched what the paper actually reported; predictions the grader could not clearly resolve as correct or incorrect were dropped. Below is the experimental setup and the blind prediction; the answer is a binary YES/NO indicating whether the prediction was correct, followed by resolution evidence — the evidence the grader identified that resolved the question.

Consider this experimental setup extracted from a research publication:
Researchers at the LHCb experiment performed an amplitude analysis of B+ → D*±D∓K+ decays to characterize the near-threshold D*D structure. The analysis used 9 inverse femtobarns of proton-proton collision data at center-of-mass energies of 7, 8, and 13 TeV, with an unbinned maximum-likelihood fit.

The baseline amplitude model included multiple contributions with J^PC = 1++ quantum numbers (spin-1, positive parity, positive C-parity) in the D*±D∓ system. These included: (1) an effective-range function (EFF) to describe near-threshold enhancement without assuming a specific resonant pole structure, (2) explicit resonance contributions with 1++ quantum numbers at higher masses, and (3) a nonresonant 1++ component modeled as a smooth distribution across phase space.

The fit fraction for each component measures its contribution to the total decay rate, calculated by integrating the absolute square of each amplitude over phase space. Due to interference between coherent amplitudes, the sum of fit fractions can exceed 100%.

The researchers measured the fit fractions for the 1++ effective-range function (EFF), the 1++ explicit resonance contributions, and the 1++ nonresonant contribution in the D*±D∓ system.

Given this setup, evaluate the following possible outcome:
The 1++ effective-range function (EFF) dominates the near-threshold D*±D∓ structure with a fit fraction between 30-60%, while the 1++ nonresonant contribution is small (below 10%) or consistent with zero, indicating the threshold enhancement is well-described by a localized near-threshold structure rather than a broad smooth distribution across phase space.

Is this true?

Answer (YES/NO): NO